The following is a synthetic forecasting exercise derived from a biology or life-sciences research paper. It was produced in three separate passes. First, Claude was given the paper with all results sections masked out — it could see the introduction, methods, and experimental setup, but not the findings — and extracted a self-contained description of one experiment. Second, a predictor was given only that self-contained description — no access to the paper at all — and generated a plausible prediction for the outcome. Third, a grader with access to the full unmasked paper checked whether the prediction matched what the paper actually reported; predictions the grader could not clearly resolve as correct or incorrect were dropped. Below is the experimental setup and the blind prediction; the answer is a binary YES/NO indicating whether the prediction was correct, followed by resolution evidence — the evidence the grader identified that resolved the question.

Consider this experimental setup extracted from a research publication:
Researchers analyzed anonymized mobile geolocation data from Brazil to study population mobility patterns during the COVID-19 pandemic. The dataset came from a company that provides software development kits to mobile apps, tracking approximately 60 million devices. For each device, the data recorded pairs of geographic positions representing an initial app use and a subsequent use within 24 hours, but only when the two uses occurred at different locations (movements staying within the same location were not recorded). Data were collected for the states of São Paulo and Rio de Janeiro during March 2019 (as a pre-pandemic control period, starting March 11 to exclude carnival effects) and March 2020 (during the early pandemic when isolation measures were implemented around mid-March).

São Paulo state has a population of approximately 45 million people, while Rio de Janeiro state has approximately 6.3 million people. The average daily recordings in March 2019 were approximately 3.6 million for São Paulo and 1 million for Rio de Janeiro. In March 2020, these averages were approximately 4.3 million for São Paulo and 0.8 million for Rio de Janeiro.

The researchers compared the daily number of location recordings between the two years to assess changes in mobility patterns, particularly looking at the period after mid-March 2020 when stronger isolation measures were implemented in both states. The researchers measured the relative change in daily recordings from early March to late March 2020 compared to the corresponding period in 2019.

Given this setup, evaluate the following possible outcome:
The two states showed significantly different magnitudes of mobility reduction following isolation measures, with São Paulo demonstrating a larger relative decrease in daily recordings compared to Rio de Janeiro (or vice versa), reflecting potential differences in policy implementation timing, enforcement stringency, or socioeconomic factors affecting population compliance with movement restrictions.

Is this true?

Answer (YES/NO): NO